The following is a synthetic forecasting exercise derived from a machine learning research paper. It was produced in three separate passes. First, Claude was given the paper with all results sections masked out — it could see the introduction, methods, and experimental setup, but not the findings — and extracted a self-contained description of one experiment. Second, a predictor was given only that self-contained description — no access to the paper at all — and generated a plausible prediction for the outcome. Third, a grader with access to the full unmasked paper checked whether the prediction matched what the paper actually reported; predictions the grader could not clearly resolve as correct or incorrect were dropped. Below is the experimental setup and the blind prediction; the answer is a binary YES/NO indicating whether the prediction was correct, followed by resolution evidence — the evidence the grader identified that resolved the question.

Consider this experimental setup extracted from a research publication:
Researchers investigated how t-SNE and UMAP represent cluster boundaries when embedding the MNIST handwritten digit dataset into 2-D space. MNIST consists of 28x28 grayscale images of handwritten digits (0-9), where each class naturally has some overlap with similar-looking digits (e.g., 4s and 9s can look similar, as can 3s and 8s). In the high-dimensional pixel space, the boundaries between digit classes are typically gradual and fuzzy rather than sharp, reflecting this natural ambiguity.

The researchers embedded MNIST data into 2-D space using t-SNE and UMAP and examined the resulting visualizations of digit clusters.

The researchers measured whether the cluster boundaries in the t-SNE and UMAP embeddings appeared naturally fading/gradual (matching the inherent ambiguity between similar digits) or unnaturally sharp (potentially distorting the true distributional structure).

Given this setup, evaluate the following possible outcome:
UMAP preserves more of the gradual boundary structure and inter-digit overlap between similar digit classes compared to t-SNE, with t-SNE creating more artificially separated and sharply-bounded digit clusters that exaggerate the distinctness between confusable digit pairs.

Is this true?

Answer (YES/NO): NO